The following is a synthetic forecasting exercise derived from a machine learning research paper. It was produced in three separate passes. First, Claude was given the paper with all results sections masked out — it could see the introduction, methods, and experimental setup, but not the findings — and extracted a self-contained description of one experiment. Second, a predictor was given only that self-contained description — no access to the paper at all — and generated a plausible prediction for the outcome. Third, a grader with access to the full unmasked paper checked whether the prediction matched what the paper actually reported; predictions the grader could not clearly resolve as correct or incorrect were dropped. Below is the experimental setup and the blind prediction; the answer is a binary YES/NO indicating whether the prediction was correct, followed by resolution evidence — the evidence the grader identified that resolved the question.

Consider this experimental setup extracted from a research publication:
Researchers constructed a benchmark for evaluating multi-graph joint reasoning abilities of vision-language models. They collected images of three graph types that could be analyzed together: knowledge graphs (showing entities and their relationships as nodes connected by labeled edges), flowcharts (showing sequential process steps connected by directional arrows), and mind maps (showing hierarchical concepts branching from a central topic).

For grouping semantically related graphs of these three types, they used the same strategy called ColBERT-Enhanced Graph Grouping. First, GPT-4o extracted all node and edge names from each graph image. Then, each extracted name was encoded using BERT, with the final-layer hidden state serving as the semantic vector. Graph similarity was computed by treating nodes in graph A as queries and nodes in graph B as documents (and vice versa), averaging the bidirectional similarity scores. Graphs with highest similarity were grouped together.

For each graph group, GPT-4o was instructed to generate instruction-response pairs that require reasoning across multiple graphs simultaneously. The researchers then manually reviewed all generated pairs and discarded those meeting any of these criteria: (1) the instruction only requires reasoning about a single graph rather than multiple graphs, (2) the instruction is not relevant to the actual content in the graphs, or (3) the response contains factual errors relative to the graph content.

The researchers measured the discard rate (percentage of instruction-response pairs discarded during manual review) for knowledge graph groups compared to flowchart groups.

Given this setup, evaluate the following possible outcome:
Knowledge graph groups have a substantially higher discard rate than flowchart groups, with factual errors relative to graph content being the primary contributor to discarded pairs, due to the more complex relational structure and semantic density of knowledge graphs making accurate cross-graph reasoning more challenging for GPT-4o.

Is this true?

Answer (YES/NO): NO